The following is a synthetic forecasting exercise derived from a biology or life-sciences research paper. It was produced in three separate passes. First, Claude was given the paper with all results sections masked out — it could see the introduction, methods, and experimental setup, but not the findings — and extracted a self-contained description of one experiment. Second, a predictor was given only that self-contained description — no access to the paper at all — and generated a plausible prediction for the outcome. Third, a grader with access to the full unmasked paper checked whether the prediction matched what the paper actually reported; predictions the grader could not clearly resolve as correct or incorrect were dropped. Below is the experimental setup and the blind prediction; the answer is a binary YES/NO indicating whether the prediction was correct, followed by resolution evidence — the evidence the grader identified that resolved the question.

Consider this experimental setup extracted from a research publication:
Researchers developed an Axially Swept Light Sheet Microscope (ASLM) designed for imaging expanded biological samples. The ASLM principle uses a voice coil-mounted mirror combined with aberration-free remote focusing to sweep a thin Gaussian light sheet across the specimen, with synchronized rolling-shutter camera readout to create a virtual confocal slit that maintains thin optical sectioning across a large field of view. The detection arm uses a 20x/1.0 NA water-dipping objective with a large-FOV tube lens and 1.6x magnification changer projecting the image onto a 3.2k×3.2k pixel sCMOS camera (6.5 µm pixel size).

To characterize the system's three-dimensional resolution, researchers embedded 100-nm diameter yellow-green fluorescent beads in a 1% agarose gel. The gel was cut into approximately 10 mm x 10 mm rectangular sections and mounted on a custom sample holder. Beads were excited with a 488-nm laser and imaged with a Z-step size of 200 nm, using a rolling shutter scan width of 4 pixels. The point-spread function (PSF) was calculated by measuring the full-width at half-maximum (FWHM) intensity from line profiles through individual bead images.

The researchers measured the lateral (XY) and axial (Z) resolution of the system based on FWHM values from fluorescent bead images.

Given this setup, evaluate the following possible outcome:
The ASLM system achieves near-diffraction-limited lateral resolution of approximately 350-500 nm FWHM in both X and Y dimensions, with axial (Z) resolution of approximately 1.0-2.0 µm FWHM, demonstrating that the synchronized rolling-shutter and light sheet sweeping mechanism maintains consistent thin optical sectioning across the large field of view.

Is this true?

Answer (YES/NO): NO